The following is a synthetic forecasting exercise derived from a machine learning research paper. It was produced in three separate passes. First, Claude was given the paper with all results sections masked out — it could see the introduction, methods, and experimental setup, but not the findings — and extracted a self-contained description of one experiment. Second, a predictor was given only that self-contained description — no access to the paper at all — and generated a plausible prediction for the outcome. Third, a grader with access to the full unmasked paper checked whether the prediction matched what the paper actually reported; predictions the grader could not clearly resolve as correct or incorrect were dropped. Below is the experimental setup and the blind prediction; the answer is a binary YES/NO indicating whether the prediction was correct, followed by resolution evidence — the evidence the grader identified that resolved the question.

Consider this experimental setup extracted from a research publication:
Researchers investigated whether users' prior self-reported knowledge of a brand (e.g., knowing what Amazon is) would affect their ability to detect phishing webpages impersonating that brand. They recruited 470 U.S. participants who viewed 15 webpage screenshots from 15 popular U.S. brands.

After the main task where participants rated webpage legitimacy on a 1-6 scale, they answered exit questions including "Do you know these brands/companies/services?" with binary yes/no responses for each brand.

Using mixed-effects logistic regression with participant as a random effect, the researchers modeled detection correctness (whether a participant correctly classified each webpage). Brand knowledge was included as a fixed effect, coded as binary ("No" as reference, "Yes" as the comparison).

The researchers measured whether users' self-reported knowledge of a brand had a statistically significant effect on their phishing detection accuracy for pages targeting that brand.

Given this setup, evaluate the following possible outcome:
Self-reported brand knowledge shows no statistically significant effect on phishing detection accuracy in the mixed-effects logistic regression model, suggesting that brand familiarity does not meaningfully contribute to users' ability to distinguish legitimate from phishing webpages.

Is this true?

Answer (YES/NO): YES